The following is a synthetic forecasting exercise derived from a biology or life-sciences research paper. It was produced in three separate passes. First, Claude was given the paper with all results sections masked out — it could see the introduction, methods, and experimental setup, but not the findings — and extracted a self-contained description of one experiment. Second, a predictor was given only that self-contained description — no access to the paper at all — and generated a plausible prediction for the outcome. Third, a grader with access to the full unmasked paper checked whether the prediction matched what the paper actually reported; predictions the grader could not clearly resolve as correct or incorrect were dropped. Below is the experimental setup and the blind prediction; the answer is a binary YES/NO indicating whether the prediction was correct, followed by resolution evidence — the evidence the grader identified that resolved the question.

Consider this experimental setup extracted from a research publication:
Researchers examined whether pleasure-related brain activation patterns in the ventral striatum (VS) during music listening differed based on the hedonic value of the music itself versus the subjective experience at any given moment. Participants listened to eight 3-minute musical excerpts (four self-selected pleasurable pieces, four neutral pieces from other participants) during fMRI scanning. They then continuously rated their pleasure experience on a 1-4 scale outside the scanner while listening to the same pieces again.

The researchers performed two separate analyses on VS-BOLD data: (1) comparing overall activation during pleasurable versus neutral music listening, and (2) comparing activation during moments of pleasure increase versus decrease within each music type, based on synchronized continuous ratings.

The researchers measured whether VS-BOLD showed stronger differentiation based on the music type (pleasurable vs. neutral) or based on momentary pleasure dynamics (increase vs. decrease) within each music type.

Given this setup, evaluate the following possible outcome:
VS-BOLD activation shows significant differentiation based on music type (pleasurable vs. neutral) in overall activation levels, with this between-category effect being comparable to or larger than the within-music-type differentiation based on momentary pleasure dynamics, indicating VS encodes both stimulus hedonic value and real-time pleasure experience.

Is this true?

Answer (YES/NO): NO